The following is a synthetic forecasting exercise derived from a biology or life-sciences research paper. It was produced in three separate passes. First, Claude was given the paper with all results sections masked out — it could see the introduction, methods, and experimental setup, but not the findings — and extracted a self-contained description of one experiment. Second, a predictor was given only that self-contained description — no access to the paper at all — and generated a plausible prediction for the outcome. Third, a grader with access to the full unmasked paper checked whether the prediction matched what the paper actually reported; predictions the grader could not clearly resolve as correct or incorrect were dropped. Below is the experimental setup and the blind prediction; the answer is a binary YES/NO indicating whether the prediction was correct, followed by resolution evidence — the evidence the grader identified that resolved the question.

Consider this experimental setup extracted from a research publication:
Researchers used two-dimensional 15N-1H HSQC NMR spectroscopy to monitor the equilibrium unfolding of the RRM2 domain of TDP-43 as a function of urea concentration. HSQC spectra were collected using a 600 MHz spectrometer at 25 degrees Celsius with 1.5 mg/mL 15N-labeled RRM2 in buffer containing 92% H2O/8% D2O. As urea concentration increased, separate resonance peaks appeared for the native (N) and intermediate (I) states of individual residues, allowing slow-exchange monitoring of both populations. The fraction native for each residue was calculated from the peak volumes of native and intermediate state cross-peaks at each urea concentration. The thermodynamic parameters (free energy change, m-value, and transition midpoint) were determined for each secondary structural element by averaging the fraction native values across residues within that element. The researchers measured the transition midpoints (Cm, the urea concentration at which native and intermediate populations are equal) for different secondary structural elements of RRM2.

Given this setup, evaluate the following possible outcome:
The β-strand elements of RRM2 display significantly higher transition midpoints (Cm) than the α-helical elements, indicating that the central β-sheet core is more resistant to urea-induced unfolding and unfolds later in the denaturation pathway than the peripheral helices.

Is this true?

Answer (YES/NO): NO